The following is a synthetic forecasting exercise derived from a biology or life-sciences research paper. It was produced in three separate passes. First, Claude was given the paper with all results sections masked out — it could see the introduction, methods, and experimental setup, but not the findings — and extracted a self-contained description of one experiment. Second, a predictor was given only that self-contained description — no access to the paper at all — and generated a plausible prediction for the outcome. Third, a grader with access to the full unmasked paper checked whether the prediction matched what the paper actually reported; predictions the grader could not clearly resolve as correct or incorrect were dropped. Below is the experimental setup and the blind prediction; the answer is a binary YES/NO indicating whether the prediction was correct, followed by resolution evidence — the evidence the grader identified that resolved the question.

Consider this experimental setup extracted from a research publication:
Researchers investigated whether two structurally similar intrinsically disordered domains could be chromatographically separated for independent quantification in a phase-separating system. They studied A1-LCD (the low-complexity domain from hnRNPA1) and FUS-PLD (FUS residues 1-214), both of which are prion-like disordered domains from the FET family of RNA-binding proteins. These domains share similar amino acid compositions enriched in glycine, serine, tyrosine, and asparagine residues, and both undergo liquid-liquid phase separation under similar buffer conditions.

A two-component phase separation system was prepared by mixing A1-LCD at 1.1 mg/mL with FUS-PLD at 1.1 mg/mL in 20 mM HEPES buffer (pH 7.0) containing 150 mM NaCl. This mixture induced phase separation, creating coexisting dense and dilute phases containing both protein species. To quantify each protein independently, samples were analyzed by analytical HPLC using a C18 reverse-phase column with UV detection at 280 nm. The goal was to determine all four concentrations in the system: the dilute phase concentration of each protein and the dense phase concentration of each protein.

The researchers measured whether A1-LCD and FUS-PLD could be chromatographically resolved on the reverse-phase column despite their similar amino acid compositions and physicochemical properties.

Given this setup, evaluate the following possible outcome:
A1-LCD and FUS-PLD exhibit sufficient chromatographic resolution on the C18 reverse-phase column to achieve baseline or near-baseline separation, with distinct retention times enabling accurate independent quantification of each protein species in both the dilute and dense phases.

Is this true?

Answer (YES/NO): YES